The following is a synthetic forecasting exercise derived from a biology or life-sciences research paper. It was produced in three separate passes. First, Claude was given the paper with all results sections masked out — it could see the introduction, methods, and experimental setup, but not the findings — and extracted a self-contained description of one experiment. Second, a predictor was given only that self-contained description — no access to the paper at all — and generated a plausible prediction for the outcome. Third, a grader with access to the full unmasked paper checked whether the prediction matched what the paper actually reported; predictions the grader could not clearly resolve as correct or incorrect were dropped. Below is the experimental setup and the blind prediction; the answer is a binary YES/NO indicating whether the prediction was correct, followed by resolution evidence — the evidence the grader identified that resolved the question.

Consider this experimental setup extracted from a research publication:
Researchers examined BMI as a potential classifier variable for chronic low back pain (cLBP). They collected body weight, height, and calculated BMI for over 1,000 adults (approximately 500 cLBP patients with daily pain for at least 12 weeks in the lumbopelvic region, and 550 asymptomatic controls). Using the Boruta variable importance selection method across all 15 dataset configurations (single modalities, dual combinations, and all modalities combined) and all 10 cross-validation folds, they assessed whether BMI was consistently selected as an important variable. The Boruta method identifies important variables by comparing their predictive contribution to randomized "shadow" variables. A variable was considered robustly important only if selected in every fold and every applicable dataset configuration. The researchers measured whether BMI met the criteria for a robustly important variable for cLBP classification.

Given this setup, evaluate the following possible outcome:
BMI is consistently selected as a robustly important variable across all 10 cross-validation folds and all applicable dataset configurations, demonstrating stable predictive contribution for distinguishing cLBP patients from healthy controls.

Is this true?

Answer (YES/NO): NO